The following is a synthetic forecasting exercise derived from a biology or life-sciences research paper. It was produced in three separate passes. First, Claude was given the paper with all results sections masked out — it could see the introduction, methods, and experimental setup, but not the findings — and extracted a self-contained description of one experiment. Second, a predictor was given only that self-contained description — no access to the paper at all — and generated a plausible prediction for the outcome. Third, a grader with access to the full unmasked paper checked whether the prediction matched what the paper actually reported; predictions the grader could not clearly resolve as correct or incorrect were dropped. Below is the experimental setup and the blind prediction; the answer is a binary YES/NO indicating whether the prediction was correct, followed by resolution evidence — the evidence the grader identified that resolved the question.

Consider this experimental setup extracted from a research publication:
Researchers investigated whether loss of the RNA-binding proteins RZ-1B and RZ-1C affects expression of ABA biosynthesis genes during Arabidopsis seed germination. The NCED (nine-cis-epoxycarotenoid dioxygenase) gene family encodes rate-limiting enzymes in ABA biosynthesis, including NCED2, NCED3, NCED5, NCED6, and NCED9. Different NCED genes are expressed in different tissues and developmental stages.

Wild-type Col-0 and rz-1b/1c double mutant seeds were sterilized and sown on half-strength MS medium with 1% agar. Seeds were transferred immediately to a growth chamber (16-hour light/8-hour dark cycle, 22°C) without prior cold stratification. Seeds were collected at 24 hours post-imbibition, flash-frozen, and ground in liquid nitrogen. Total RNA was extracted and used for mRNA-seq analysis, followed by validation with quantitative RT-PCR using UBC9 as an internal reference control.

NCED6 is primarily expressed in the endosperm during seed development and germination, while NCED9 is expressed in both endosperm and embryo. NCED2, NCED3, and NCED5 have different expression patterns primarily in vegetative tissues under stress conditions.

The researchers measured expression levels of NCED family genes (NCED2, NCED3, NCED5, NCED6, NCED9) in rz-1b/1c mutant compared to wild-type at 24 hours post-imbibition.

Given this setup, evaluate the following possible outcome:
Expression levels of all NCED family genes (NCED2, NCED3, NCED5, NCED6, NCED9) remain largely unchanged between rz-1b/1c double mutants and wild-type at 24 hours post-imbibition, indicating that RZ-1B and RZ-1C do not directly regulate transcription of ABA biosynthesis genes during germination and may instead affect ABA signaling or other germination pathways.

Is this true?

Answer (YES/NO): NO